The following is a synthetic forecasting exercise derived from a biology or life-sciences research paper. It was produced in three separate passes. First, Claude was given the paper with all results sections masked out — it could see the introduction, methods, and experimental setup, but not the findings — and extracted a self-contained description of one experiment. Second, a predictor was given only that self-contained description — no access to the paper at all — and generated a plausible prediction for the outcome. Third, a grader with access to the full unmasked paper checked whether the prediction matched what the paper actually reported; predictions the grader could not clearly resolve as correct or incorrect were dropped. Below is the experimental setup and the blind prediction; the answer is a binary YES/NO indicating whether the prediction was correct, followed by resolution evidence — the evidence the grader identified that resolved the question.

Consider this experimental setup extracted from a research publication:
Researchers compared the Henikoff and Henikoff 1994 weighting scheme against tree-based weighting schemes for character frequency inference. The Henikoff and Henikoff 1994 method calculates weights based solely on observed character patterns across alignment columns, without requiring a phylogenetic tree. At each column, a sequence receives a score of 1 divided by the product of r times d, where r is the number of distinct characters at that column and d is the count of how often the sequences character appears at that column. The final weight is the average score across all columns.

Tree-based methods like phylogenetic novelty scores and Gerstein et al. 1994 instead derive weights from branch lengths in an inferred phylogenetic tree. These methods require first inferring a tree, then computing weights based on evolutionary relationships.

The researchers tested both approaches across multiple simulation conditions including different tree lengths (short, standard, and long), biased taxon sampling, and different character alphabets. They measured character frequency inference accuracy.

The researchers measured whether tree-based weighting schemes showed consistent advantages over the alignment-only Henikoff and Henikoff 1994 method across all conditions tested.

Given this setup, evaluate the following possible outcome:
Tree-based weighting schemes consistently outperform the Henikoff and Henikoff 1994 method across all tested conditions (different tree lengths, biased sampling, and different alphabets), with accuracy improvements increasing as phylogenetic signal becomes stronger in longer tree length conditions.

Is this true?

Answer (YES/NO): NO